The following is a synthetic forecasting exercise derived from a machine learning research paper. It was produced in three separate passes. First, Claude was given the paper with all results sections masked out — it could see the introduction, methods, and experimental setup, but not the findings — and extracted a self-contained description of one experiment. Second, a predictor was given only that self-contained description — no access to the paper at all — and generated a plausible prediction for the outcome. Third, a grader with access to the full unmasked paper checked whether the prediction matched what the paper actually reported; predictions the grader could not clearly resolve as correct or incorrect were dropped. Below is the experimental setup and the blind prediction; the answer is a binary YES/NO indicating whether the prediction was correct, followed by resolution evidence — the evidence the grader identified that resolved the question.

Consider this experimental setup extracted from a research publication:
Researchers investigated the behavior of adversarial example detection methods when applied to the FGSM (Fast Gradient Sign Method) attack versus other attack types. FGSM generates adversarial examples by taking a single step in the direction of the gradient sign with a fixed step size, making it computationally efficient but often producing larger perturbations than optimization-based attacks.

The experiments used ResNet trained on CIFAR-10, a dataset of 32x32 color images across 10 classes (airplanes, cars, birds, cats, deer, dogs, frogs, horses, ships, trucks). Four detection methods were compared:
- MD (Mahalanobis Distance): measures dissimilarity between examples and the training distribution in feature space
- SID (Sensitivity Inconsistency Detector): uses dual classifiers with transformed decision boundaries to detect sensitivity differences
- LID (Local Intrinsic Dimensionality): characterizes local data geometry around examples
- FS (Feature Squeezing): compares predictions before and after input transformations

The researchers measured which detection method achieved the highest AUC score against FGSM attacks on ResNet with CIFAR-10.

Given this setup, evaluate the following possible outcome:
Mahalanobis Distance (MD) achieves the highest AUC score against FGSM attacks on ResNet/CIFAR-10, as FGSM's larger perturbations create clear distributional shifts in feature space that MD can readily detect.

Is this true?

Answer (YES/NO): YES